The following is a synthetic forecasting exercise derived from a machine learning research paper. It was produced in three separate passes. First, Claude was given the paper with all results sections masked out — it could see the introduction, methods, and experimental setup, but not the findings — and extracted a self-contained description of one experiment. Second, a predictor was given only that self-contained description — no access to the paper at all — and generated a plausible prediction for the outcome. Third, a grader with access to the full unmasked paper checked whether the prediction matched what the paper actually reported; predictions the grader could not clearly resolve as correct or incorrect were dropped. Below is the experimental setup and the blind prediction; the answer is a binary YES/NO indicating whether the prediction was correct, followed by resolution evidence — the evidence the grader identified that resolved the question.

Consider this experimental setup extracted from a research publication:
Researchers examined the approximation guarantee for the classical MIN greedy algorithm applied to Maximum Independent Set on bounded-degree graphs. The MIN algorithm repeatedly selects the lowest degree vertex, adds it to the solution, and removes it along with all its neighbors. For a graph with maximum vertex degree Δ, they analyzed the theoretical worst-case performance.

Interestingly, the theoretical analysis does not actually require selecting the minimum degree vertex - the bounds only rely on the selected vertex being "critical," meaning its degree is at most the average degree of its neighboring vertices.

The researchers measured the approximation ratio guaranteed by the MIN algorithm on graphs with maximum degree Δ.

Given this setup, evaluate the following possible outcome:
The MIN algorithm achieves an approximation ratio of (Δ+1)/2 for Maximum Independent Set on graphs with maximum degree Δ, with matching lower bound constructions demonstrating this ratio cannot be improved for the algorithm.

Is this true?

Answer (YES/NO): NO